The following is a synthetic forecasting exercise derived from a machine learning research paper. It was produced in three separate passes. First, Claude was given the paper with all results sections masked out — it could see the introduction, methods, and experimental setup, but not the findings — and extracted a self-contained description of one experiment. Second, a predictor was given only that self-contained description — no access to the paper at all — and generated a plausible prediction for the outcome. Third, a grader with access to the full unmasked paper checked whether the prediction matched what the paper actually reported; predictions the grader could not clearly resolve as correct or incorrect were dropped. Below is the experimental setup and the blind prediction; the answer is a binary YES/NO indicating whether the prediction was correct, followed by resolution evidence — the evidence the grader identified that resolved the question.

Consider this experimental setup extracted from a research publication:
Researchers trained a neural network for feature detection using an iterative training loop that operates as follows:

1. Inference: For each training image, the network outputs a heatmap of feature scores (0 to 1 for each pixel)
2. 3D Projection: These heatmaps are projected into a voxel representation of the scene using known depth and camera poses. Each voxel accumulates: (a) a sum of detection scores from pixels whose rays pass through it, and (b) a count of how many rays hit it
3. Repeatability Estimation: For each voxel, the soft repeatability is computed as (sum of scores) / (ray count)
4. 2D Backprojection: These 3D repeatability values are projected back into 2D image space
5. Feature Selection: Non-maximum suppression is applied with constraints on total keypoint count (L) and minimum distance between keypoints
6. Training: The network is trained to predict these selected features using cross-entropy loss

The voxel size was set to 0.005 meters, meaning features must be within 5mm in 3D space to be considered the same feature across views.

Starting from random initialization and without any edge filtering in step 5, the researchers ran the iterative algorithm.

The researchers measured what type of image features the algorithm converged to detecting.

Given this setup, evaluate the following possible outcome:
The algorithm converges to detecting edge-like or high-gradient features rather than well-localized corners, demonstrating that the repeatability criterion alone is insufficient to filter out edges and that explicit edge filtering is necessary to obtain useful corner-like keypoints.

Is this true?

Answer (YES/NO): YES